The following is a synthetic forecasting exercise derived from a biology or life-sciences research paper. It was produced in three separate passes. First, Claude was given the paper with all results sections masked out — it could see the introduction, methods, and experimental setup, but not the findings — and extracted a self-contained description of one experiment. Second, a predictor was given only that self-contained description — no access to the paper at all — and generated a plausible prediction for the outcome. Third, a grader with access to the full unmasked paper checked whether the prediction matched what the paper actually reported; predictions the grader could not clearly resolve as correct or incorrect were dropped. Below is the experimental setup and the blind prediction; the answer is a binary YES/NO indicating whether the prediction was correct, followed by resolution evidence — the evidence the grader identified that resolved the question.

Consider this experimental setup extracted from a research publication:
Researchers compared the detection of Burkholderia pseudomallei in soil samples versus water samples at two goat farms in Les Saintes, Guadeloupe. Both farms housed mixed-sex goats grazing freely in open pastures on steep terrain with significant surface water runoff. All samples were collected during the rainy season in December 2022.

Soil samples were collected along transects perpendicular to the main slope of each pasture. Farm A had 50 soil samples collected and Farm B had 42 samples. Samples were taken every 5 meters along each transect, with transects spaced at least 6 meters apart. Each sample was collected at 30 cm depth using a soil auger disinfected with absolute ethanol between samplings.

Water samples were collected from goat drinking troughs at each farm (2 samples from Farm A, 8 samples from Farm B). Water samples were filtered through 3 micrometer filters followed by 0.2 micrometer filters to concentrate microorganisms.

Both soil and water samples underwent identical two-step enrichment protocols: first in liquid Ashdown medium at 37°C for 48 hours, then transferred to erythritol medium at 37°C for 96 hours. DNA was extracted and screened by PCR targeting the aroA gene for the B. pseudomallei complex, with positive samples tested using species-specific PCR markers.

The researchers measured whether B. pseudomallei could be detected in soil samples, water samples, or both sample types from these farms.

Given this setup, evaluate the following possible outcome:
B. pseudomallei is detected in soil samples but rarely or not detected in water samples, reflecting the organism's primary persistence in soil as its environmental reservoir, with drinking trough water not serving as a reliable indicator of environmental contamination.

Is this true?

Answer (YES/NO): YES